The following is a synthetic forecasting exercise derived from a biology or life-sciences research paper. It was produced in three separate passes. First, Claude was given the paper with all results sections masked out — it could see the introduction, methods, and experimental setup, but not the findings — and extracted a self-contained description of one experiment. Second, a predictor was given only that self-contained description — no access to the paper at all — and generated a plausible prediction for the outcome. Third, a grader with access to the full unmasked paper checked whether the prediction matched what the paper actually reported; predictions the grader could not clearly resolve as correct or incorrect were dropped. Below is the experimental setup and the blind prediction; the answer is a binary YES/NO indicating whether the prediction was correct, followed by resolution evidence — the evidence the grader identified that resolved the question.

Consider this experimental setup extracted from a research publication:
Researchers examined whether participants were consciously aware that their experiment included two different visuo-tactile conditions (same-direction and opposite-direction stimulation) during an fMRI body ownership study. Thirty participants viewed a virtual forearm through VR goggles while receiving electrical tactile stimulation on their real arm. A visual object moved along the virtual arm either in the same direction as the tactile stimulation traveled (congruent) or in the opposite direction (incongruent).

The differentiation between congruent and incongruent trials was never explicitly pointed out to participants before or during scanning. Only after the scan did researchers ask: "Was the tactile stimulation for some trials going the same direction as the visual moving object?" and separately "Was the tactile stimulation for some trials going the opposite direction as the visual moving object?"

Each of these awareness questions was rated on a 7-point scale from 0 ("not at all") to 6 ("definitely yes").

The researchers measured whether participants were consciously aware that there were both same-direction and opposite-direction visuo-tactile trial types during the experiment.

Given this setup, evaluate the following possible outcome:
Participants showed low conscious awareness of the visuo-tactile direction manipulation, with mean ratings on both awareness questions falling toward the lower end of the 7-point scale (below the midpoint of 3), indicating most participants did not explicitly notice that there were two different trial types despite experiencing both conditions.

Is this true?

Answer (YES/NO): NO